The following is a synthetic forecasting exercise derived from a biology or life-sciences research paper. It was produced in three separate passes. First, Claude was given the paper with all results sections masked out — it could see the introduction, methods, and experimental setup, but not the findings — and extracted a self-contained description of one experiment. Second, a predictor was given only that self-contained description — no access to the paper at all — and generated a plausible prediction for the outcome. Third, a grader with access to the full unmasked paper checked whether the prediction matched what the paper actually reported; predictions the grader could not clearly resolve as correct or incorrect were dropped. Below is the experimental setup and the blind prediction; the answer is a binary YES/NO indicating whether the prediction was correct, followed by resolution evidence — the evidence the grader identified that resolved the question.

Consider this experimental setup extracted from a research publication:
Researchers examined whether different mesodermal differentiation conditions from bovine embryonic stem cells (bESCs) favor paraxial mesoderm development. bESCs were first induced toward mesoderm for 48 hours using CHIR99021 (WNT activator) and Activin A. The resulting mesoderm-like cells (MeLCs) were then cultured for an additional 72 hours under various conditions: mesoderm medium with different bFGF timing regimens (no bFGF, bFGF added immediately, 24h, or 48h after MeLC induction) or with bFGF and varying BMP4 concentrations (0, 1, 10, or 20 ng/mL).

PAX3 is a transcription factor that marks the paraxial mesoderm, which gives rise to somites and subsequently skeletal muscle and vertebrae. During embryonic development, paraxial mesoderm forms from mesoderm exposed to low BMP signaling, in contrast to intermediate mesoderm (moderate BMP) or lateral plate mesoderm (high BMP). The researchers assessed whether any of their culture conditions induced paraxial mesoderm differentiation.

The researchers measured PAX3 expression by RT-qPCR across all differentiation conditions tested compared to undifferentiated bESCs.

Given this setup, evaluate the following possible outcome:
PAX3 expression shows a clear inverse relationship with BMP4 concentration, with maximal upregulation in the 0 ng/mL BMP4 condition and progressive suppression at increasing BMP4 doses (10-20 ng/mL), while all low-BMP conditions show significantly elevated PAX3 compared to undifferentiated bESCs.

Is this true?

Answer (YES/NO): NO